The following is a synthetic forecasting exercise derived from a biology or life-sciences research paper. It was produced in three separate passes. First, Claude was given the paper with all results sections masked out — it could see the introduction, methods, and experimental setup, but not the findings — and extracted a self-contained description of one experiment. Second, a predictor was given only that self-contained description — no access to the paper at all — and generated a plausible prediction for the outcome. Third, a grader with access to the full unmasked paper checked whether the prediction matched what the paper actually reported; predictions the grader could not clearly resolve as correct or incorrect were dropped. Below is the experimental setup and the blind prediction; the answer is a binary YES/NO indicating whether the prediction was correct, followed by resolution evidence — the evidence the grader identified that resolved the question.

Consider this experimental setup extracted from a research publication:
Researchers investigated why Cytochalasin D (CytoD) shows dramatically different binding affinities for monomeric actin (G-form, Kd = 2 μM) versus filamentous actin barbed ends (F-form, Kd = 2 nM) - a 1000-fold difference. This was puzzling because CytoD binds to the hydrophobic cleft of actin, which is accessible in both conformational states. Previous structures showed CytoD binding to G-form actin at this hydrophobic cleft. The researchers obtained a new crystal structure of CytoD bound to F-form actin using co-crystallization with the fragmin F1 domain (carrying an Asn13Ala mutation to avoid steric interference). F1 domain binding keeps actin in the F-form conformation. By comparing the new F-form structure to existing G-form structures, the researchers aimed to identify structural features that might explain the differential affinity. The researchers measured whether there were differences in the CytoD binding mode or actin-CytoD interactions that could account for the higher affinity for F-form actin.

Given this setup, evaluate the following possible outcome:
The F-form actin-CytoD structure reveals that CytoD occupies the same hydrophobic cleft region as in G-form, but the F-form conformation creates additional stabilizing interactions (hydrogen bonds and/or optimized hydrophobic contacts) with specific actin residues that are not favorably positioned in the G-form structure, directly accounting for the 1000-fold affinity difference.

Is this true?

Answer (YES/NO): NO